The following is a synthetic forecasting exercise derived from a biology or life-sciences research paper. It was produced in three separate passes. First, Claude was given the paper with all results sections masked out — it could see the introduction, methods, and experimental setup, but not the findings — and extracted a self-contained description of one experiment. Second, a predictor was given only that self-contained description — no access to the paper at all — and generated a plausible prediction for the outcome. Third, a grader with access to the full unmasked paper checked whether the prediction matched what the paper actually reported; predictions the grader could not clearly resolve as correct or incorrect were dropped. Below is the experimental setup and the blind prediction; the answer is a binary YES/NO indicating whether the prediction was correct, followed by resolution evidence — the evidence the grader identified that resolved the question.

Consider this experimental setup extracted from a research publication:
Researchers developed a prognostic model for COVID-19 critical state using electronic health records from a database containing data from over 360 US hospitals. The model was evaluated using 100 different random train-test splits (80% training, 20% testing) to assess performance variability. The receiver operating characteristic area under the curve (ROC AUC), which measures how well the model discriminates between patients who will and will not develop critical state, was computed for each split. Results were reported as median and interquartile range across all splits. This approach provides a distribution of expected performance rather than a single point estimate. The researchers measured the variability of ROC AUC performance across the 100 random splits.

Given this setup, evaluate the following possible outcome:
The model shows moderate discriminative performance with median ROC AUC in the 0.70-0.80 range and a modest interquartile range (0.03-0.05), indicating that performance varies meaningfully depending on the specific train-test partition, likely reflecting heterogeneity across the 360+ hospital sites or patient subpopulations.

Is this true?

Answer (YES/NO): NO